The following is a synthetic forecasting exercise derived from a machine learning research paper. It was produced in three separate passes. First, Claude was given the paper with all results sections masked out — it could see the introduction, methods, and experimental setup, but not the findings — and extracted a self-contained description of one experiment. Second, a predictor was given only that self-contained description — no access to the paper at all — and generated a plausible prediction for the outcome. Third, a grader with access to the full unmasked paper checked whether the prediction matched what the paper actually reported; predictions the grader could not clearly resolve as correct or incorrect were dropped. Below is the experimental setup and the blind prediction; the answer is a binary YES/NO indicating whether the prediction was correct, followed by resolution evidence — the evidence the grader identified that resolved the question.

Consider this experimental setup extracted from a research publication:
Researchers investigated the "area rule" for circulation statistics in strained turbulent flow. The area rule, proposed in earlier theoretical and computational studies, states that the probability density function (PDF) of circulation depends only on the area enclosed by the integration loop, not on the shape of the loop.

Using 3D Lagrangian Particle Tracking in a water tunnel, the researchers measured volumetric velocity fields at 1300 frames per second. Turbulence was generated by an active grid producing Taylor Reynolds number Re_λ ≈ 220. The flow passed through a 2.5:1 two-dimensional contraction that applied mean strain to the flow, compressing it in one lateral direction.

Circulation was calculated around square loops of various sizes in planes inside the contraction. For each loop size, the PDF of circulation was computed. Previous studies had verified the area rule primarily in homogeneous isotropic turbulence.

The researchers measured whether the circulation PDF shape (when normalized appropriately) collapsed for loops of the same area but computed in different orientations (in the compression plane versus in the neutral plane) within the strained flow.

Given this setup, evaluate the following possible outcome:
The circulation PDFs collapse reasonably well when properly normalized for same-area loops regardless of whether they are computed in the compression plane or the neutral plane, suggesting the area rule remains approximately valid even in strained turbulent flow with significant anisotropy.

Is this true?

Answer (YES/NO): YES